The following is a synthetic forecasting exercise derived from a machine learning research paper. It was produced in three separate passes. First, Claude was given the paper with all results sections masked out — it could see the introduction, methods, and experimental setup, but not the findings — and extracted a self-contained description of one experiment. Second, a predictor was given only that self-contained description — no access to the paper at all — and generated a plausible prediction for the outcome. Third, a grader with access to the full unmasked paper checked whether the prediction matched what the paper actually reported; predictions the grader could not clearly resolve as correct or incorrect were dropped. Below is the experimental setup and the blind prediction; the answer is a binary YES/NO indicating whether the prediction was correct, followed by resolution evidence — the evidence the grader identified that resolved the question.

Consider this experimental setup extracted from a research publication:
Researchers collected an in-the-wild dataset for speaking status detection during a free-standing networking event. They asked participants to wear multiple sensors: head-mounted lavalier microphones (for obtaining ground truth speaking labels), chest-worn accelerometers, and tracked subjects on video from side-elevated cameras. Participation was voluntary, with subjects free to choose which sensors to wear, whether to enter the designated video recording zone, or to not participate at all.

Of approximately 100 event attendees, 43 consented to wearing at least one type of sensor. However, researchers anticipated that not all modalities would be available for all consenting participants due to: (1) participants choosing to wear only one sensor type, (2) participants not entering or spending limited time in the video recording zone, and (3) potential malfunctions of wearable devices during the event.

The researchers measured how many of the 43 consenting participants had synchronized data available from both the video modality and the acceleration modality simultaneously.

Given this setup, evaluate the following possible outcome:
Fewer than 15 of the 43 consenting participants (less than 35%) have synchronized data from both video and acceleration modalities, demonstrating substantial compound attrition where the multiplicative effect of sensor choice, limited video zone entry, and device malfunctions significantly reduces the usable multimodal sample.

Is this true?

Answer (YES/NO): NO